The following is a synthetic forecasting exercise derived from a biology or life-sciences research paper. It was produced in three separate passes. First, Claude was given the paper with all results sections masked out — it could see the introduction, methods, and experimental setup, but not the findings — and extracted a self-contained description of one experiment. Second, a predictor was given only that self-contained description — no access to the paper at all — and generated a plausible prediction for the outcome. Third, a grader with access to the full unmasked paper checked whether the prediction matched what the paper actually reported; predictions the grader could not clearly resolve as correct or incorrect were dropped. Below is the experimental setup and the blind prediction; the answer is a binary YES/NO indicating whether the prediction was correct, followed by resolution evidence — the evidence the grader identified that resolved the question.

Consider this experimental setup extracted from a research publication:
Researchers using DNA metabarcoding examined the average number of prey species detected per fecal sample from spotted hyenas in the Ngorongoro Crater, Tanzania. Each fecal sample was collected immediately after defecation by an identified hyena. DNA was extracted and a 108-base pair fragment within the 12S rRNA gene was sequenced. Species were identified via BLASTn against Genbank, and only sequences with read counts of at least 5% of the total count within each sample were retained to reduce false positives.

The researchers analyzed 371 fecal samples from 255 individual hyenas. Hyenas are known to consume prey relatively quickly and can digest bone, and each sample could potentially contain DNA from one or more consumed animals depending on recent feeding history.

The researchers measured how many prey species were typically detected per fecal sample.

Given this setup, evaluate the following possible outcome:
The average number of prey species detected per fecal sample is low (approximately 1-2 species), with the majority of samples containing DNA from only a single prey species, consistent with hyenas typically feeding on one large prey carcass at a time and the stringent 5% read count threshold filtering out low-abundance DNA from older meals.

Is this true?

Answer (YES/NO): YES